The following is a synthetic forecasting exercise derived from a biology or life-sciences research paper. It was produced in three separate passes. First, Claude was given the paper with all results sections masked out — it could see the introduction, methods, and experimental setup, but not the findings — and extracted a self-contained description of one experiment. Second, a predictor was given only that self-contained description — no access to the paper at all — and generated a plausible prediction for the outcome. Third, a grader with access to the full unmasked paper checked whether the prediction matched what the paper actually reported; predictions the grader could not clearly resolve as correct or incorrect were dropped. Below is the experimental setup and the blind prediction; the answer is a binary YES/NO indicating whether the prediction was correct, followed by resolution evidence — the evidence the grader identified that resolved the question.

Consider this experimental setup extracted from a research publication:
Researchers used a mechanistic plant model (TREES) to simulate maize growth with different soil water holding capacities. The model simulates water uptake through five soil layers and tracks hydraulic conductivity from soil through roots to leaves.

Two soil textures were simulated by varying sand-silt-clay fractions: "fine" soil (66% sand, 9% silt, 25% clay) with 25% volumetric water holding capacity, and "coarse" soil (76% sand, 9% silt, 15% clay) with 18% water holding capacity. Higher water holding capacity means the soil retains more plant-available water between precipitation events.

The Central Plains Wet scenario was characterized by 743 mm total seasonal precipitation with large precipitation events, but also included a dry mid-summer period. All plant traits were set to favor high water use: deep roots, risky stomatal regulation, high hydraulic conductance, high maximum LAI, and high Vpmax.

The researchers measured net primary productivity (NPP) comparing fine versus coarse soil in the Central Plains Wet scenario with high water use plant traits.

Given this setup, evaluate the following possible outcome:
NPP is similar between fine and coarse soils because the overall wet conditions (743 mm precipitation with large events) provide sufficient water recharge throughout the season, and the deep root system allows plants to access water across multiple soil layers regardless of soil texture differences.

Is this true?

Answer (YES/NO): NO